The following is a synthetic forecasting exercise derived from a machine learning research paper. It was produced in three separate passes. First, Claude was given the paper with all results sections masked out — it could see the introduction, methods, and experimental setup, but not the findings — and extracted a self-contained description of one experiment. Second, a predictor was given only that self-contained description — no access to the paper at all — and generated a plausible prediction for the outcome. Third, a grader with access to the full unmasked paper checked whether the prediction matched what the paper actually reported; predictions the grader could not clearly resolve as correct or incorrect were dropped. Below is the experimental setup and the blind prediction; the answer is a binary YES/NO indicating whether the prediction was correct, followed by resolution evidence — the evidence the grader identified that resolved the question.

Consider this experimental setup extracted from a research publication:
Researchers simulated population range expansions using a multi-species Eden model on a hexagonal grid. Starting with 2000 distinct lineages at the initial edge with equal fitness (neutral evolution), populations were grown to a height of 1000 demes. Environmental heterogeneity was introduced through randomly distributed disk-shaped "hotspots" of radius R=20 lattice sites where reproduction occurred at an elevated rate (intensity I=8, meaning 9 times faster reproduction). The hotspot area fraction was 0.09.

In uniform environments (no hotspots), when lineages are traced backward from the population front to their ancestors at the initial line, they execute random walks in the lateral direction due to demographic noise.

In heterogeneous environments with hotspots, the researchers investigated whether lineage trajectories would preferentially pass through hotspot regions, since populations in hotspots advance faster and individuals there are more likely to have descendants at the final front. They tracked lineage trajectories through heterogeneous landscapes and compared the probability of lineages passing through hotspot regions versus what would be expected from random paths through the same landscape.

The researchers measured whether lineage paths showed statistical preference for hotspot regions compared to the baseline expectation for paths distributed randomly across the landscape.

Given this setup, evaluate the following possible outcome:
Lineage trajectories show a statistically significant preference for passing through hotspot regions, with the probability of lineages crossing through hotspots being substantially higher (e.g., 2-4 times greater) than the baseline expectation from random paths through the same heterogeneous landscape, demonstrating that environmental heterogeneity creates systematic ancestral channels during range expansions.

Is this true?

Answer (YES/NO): YES